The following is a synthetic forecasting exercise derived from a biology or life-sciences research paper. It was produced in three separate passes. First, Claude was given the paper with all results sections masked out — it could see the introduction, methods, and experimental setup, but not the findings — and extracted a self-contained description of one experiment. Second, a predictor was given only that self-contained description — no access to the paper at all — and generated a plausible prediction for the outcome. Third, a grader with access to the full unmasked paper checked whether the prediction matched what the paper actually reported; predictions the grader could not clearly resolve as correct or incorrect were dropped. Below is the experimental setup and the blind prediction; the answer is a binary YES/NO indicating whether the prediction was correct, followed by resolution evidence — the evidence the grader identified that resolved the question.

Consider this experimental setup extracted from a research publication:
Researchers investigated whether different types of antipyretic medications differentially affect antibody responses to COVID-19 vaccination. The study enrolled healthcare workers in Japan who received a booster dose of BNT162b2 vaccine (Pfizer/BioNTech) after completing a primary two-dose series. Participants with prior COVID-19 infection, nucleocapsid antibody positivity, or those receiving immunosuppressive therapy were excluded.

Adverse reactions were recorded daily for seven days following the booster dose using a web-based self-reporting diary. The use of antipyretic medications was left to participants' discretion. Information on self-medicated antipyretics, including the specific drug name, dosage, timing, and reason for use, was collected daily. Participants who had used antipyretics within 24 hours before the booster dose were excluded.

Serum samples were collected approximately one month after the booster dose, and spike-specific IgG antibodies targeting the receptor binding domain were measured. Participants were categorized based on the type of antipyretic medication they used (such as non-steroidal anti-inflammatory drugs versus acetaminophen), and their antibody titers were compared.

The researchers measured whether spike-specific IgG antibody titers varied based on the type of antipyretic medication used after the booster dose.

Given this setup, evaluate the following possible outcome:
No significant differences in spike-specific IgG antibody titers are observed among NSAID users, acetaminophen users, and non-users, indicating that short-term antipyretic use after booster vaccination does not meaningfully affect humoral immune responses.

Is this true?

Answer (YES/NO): YES